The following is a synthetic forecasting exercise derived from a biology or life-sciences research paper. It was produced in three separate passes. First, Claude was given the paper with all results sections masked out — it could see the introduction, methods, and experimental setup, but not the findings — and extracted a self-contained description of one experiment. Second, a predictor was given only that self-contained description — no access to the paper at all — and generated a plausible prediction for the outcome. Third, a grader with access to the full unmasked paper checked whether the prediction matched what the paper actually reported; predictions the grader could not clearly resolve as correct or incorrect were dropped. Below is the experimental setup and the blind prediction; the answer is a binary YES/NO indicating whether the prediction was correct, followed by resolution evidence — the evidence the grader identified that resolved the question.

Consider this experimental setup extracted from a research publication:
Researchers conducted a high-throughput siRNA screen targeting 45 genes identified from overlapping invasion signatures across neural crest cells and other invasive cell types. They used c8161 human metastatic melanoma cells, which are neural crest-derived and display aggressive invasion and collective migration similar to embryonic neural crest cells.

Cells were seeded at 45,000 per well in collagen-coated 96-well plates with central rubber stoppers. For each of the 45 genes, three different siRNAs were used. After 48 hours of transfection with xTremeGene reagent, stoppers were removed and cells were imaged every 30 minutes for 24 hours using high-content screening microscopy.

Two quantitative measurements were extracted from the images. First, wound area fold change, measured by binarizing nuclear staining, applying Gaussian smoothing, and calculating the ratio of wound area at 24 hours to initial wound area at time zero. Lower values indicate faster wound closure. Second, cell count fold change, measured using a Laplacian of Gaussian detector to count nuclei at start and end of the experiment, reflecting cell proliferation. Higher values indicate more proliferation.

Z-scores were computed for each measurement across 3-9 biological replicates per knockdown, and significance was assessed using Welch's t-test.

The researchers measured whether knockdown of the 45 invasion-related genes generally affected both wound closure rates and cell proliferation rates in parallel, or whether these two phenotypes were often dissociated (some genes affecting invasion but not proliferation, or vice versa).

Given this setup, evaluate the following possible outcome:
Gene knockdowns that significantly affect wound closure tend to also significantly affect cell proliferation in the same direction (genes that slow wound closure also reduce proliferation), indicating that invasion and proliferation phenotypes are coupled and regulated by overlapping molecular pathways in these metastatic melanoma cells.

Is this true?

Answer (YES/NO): NO